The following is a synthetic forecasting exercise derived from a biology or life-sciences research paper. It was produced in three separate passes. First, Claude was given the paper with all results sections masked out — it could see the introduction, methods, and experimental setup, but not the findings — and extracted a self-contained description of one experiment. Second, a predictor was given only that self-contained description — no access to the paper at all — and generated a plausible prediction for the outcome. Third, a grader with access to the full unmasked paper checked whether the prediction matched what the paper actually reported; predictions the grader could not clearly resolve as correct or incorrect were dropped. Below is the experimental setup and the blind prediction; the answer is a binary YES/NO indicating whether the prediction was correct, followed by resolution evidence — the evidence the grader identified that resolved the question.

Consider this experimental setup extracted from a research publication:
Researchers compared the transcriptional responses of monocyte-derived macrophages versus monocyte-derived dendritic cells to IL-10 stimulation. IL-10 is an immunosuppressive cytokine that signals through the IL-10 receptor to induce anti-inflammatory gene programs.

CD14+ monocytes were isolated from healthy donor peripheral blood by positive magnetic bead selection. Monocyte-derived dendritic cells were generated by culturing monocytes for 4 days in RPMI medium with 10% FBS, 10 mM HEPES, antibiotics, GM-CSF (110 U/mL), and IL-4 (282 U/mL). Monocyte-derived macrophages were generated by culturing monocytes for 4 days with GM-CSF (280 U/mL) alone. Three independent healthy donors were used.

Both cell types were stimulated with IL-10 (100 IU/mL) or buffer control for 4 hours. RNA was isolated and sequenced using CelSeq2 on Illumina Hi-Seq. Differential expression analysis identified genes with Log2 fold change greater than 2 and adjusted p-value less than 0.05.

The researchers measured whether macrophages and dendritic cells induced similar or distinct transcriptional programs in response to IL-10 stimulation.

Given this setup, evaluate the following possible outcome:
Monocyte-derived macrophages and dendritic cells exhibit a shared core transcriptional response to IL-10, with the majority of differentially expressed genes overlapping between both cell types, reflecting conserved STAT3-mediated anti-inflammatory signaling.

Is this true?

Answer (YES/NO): NO